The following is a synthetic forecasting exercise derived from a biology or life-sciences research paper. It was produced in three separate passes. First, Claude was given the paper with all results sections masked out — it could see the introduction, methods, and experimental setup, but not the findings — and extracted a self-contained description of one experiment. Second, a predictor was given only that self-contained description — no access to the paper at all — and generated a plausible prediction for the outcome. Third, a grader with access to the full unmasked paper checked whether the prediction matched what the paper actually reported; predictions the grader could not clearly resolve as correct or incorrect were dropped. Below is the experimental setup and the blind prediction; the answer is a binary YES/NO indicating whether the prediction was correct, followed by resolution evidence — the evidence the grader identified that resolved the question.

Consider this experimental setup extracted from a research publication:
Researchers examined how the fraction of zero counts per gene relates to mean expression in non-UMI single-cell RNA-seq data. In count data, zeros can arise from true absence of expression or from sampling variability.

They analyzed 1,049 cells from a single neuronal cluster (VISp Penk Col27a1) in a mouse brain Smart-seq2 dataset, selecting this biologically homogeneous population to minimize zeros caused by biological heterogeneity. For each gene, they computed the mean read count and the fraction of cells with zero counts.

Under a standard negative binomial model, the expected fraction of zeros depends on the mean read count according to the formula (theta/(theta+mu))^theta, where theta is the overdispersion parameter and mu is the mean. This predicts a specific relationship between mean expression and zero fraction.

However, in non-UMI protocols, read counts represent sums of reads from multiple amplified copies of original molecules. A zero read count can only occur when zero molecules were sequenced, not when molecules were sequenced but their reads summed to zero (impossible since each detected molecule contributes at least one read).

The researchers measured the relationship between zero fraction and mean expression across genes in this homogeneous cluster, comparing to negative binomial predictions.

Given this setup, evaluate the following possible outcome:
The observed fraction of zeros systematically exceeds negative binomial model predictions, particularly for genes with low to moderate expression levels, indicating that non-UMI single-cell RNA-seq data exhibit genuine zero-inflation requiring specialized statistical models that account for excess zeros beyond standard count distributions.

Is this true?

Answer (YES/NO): NO